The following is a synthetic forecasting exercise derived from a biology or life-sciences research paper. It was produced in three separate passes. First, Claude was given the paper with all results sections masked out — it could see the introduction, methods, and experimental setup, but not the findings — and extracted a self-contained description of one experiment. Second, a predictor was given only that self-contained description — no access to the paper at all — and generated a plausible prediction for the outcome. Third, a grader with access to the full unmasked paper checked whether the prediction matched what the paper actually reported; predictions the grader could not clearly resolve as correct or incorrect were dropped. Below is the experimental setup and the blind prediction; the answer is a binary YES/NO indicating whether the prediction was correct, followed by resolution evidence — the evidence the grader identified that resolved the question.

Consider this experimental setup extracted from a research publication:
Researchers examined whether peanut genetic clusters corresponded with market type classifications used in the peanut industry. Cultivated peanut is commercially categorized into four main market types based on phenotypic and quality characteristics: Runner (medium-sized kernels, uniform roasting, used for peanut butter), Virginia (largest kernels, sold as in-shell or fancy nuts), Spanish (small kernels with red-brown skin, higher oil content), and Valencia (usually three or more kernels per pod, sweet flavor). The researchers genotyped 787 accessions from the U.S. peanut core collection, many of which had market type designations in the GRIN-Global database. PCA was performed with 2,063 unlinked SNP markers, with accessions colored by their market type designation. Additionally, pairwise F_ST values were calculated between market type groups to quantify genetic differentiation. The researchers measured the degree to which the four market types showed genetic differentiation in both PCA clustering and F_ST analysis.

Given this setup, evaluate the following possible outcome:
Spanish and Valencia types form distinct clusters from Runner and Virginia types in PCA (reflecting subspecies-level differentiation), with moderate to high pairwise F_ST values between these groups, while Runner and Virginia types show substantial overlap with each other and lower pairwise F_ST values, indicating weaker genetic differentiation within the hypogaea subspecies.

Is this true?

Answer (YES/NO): YES